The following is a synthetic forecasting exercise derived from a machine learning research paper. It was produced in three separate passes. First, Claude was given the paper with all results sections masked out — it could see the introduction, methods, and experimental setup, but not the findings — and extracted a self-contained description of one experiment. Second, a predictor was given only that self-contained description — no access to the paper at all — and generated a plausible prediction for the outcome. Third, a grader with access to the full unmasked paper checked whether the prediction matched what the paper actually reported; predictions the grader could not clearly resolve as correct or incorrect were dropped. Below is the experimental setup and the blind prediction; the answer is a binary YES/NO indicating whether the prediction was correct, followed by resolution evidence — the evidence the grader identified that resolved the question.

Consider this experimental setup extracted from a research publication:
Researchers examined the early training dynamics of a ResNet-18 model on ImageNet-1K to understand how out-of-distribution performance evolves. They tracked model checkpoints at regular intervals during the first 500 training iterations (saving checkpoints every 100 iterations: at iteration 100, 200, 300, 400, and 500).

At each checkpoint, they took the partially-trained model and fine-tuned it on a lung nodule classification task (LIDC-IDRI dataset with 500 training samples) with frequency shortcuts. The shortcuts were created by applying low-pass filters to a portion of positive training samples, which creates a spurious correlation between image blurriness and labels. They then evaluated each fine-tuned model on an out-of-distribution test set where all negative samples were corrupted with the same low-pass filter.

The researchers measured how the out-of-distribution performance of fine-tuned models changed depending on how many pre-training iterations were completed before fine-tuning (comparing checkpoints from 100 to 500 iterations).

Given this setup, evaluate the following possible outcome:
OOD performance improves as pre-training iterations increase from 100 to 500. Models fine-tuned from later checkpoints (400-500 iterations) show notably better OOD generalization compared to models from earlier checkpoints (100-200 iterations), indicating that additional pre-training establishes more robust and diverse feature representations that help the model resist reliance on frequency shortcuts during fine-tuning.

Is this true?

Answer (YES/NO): NO